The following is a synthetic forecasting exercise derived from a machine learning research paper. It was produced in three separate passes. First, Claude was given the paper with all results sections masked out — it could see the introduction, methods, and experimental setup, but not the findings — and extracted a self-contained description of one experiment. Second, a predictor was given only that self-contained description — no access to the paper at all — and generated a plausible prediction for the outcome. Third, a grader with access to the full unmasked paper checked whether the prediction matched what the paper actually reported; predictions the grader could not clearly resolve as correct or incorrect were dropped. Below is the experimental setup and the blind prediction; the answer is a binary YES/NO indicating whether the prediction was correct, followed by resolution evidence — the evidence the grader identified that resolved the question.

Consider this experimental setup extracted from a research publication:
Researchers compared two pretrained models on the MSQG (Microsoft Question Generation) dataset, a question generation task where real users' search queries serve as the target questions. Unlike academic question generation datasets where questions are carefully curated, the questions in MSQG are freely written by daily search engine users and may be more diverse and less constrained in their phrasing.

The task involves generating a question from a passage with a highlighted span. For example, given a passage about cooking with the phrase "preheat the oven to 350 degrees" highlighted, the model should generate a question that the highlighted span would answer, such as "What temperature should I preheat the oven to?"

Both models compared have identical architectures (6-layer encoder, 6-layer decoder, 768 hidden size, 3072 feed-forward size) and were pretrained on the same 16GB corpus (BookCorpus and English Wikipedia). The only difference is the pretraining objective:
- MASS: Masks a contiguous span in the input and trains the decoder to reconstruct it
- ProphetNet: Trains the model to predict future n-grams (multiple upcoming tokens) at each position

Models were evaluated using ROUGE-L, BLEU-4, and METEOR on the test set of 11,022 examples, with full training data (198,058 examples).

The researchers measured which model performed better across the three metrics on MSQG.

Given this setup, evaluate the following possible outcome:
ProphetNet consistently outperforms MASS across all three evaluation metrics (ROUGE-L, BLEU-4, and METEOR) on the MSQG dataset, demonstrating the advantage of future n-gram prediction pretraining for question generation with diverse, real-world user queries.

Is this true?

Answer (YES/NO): NO